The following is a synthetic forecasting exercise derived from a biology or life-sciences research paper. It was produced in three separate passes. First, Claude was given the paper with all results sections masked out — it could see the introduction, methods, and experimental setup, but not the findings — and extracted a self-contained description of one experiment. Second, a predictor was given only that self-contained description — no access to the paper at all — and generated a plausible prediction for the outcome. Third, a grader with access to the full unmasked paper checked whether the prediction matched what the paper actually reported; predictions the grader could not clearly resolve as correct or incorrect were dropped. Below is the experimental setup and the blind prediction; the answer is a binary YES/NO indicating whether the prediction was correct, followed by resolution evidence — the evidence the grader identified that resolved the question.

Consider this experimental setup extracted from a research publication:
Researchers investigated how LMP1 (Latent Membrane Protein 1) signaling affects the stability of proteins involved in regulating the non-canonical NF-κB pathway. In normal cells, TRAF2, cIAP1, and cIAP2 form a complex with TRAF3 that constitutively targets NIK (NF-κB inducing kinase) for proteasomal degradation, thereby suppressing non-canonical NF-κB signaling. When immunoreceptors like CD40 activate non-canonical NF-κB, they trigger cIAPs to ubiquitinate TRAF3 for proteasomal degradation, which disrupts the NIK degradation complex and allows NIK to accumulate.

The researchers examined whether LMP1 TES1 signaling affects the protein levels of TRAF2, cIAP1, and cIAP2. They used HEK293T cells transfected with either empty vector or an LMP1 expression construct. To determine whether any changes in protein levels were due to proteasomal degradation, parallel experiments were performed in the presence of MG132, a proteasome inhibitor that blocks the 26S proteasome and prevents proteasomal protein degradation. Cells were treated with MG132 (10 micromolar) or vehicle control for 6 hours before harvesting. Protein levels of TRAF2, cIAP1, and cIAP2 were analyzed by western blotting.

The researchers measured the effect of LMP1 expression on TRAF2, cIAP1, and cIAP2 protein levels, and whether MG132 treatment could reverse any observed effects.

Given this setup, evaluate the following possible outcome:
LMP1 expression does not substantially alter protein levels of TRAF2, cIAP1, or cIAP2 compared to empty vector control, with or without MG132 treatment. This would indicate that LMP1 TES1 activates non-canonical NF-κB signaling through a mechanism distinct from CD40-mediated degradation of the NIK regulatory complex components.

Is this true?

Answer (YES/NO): NO